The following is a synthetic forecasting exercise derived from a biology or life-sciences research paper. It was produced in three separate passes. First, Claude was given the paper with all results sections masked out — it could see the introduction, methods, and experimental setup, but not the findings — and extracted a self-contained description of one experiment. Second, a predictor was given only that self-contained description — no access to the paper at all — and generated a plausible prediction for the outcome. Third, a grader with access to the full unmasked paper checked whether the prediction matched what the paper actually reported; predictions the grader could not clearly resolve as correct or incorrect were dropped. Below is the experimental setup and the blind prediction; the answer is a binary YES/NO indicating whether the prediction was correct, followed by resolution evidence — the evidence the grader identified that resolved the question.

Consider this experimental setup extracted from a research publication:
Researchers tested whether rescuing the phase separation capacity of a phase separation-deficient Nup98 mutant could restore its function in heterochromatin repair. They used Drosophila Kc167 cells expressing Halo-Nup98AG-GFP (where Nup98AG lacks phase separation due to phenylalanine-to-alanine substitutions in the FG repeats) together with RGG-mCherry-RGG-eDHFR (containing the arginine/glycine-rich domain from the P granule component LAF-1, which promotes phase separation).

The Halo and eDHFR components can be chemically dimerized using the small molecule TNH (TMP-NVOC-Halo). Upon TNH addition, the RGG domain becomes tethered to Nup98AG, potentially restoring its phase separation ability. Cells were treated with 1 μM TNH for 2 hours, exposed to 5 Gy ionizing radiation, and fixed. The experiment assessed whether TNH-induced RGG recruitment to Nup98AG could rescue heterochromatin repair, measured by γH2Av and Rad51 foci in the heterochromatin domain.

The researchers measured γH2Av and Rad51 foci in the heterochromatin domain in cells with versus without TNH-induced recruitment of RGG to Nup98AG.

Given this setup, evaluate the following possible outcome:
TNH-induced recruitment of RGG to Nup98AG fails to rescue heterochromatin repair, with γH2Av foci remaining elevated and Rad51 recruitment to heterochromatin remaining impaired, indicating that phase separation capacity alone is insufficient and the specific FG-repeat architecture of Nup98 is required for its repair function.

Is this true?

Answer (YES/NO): NO